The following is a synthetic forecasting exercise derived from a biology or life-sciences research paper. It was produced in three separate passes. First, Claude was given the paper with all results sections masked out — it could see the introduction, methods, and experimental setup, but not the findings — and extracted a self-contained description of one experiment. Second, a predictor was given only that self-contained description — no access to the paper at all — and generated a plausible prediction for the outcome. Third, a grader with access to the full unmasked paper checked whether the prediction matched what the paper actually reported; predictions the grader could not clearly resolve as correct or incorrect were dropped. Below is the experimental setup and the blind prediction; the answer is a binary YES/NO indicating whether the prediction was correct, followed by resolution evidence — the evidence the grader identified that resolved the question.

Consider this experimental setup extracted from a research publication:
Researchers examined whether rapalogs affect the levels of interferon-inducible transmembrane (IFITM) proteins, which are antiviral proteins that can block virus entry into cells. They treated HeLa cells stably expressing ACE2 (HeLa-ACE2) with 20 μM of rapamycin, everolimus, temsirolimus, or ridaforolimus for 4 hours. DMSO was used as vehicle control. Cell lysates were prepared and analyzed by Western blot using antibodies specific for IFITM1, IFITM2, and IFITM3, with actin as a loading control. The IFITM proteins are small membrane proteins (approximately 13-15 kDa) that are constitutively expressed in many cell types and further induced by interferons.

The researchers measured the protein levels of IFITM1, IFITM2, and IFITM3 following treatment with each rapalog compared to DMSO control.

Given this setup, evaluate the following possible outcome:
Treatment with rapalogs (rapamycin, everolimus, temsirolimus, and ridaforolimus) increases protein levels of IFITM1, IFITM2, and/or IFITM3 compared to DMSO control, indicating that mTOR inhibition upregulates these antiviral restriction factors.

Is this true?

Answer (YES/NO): NO